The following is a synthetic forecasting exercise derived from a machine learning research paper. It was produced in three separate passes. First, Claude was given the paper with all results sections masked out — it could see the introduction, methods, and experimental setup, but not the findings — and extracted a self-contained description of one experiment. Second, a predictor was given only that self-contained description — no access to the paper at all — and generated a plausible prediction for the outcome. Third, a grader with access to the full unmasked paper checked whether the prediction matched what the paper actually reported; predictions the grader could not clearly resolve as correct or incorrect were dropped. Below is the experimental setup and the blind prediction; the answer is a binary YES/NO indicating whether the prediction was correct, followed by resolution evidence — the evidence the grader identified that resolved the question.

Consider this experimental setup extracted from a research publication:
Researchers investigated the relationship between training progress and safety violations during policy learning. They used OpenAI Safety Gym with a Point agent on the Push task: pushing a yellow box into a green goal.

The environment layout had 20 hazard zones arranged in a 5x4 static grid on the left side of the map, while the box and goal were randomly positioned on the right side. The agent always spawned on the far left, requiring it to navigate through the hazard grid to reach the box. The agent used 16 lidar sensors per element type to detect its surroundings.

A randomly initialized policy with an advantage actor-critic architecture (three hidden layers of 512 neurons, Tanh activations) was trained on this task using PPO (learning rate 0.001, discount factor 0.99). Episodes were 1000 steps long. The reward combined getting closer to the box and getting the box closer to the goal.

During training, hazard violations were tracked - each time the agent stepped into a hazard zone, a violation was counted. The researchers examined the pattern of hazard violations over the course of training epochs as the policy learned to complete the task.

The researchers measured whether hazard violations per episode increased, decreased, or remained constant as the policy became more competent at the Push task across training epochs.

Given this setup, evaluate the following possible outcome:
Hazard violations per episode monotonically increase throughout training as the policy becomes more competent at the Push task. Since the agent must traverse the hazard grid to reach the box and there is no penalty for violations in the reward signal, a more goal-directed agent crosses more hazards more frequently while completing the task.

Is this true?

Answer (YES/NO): NO